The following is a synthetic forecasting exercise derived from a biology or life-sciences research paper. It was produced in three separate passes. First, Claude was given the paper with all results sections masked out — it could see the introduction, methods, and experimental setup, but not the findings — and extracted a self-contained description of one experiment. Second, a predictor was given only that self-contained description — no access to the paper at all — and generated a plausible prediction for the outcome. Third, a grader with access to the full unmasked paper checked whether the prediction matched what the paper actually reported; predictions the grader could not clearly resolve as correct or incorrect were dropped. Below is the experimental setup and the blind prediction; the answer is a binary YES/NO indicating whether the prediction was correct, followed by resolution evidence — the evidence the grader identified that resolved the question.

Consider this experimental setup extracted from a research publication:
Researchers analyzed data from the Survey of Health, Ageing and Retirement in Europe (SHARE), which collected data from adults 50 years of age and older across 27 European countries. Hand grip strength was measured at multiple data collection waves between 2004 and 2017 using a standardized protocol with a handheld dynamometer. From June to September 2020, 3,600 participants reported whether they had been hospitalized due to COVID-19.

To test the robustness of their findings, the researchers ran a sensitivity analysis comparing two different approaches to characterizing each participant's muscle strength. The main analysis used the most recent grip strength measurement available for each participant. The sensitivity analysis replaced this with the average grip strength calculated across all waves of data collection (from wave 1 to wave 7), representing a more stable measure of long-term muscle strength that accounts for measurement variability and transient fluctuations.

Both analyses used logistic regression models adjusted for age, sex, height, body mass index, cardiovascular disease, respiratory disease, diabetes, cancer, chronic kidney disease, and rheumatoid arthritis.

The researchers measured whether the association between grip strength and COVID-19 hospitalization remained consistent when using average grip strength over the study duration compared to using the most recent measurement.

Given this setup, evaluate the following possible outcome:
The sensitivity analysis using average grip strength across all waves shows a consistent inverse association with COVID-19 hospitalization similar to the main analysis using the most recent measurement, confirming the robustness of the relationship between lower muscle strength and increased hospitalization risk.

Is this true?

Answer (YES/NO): YES